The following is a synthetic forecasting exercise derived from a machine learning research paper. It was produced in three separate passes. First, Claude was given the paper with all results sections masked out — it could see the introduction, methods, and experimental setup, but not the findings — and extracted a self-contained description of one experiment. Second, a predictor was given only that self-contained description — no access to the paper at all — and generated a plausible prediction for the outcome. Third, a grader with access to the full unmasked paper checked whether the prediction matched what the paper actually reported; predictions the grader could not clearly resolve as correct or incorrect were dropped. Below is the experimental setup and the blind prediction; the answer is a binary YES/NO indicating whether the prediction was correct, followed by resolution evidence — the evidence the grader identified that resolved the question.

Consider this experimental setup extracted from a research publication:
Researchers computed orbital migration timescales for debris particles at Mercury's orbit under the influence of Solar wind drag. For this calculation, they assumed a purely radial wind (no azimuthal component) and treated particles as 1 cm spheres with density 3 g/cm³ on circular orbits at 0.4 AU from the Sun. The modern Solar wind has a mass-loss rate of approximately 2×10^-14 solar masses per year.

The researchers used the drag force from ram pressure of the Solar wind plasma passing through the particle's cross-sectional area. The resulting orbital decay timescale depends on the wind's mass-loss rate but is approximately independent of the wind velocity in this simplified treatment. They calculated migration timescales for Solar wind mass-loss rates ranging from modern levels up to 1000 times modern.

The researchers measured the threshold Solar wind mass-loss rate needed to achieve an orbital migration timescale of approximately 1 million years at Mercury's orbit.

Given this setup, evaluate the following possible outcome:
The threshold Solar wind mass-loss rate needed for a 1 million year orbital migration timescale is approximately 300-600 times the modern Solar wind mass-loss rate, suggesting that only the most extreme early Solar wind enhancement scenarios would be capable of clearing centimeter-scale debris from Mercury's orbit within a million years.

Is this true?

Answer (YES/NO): NO